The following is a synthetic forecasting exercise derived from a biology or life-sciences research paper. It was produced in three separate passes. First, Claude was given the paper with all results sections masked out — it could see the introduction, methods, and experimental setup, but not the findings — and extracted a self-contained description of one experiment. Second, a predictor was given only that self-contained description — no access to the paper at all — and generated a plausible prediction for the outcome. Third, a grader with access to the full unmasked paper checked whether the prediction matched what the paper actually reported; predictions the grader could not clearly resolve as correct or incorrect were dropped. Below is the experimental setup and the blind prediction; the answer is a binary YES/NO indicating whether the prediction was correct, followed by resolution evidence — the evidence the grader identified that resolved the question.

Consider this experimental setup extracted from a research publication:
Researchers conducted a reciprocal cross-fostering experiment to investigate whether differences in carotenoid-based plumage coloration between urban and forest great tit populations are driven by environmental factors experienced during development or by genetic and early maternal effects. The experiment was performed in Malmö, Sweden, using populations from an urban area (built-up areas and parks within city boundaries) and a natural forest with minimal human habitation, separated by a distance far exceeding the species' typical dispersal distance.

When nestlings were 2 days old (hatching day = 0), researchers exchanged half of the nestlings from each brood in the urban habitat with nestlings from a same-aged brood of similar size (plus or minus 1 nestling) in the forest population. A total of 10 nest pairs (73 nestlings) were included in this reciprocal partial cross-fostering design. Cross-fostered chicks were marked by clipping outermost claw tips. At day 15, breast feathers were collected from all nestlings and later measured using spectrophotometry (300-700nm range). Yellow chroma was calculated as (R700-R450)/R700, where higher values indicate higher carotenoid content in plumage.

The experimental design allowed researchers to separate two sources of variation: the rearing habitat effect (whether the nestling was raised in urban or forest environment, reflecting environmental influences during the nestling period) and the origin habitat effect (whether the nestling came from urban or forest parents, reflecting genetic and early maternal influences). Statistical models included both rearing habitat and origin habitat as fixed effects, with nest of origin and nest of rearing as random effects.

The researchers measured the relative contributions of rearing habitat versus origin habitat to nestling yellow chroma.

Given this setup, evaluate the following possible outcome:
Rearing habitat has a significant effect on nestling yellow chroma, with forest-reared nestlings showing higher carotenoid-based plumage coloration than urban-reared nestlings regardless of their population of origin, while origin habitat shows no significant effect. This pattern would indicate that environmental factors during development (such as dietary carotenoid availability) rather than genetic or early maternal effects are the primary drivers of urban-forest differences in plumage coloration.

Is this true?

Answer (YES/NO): NO